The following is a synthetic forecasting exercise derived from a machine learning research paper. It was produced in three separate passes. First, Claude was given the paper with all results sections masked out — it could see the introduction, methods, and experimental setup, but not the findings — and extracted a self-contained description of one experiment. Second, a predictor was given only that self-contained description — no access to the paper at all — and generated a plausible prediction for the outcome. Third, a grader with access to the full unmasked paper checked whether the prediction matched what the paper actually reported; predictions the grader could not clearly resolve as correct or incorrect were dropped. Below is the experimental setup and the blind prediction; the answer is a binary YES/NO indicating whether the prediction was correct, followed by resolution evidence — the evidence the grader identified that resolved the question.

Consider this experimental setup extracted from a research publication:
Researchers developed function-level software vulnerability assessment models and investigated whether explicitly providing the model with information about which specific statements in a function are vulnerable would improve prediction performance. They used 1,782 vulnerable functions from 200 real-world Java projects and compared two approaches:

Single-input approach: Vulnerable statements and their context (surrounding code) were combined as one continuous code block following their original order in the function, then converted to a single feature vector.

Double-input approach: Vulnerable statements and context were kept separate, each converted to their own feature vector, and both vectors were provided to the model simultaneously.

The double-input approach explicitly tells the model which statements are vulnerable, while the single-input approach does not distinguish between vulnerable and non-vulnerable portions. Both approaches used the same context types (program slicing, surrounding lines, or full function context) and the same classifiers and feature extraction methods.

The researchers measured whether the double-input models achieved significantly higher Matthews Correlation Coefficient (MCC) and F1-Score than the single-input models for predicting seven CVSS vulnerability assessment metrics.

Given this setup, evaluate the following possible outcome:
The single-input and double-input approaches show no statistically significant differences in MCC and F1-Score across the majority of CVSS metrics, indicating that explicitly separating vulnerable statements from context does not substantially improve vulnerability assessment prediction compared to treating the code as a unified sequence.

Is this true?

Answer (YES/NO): YES